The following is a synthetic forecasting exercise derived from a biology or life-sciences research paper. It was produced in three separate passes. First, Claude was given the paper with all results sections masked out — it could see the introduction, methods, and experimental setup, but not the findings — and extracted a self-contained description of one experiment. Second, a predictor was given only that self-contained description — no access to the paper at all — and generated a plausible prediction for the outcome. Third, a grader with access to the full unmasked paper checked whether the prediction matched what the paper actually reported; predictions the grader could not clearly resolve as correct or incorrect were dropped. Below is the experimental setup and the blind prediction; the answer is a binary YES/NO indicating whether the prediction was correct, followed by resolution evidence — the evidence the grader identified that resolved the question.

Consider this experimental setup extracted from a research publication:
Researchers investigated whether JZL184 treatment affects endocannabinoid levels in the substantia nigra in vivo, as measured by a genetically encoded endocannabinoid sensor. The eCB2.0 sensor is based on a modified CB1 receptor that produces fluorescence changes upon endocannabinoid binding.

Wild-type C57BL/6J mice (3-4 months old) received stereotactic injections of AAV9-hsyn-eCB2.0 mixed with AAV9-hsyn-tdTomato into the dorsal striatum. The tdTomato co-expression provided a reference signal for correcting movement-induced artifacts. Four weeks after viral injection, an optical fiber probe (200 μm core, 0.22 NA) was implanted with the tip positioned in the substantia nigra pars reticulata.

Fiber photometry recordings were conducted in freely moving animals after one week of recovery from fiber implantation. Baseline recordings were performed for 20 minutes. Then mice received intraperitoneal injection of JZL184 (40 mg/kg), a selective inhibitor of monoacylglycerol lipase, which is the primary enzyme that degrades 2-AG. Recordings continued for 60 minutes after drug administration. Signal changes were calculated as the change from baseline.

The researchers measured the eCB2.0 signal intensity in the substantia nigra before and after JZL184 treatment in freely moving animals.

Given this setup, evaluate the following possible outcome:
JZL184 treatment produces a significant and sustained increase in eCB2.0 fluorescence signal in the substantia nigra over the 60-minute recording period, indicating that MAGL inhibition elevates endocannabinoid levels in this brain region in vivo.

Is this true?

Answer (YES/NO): YES